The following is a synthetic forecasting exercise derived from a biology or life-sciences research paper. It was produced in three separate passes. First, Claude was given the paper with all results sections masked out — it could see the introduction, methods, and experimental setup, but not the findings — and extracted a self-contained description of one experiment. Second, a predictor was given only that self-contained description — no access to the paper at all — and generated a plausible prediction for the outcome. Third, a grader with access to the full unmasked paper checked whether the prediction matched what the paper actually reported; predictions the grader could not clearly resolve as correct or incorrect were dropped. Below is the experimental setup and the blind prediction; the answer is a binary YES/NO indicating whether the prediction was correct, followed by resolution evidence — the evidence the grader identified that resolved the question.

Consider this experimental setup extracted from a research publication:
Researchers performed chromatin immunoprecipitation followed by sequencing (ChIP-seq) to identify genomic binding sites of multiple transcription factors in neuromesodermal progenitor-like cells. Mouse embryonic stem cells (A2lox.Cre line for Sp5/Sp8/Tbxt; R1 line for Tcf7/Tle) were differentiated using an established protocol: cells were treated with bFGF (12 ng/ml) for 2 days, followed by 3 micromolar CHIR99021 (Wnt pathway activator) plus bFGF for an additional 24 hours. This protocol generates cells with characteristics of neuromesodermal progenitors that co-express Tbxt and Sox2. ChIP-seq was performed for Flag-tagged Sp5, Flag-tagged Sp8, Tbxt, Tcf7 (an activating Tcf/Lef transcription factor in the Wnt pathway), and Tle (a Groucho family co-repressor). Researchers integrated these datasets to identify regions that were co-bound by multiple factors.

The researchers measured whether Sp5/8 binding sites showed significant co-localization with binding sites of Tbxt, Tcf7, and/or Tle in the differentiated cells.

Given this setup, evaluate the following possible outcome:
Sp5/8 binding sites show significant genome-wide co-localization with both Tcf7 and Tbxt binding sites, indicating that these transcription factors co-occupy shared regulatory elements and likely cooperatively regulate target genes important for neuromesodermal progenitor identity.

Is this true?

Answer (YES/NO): YES